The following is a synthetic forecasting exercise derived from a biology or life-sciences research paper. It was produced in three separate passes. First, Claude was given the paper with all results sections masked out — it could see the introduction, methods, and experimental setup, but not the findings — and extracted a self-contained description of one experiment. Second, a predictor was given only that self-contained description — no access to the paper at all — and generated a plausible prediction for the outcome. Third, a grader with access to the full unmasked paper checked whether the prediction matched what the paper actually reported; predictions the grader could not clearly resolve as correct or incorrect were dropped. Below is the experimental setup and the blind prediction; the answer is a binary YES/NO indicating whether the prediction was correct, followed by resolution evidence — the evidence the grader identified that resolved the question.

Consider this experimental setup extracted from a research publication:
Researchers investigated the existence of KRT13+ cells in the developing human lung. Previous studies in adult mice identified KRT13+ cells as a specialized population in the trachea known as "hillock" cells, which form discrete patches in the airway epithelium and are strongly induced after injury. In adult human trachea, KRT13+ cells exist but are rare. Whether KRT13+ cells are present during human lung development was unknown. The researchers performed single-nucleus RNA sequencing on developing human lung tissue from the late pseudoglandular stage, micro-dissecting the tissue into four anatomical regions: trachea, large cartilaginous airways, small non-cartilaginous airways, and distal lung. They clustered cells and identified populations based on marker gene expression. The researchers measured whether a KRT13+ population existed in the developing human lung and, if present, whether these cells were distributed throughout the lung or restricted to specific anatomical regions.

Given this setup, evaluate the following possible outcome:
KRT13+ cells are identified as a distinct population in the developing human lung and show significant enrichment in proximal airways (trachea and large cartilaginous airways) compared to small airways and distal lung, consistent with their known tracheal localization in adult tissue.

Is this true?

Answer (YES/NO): YES